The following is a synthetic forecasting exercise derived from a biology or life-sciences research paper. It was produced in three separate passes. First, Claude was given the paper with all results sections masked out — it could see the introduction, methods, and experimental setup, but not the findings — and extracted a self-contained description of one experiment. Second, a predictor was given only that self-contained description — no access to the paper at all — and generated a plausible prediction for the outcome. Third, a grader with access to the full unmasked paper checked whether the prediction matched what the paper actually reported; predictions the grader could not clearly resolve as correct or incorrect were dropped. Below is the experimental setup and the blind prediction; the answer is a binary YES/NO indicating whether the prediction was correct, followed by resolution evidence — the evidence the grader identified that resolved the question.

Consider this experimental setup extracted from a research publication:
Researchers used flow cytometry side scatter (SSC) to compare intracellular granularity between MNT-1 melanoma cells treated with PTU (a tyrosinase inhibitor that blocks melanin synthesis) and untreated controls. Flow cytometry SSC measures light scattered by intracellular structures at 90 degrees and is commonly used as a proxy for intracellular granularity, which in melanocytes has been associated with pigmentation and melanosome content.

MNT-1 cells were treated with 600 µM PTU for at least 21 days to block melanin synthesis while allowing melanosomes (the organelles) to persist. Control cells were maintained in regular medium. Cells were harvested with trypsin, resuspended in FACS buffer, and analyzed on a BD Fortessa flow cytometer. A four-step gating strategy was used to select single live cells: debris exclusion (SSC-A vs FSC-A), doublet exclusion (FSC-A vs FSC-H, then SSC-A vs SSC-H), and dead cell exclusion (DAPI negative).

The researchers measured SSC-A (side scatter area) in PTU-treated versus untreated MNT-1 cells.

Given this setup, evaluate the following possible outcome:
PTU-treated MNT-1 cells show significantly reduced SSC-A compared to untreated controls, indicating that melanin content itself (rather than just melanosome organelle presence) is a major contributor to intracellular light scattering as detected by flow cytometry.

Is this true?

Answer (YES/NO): NO